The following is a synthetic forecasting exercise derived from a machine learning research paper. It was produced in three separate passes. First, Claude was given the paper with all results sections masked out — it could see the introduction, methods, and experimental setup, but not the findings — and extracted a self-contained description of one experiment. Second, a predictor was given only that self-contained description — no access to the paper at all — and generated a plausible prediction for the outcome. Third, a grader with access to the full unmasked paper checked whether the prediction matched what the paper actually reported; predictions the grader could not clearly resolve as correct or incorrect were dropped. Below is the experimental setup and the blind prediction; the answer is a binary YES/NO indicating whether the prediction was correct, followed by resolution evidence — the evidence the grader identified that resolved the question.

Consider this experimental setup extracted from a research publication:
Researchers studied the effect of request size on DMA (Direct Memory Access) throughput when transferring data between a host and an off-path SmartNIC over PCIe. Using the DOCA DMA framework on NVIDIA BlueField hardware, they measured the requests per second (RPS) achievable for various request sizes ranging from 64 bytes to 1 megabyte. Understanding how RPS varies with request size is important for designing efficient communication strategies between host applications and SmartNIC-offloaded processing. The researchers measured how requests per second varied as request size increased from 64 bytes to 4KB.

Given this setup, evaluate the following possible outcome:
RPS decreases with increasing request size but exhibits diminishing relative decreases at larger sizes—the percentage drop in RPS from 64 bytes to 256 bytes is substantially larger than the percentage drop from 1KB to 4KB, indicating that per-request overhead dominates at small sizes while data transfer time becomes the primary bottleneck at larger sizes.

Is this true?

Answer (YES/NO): NO